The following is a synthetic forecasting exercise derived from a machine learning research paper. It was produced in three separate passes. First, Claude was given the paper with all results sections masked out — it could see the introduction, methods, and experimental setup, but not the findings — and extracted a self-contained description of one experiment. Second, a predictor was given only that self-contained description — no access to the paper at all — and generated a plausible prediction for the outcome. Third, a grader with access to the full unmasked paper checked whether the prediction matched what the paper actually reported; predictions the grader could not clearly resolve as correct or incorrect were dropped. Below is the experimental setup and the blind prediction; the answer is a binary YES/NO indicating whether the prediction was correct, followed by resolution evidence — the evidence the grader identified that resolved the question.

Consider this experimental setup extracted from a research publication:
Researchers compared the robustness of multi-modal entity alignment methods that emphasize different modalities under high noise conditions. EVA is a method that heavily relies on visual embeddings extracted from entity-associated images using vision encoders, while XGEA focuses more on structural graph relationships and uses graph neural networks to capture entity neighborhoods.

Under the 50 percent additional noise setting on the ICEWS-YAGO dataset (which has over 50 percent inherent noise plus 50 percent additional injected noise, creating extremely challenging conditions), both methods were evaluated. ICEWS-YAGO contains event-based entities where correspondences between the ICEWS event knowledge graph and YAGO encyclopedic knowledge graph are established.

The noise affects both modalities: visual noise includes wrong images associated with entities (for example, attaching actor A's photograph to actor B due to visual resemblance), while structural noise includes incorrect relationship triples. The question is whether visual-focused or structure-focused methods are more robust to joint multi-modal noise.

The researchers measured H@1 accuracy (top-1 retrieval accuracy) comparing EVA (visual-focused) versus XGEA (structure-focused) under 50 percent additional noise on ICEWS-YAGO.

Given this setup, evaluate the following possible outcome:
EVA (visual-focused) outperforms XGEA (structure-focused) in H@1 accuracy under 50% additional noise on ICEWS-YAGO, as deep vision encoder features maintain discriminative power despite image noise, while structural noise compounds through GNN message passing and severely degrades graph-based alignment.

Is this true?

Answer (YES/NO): NO